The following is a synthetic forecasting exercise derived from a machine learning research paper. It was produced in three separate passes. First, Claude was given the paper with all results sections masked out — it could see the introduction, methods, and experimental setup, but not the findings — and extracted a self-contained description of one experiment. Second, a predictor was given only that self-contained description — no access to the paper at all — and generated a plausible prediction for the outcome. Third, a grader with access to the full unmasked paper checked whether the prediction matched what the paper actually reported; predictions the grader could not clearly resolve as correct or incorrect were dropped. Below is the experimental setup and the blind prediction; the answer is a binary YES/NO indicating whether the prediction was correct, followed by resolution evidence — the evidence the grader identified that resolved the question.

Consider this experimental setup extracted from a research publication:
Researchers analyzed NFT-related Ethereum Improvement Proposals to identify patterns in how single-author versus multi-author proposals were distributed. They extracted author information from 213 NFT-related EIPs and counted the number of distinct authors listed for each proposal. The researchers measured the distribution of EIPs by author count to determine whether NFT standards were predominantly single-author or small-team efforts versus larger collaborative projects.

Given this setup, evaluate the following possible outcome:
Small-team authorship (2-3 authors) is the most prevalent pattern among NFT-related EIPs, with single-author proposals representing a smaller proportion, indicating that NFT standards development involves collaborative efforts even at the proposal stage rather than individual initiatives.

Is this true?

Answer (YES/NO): NO